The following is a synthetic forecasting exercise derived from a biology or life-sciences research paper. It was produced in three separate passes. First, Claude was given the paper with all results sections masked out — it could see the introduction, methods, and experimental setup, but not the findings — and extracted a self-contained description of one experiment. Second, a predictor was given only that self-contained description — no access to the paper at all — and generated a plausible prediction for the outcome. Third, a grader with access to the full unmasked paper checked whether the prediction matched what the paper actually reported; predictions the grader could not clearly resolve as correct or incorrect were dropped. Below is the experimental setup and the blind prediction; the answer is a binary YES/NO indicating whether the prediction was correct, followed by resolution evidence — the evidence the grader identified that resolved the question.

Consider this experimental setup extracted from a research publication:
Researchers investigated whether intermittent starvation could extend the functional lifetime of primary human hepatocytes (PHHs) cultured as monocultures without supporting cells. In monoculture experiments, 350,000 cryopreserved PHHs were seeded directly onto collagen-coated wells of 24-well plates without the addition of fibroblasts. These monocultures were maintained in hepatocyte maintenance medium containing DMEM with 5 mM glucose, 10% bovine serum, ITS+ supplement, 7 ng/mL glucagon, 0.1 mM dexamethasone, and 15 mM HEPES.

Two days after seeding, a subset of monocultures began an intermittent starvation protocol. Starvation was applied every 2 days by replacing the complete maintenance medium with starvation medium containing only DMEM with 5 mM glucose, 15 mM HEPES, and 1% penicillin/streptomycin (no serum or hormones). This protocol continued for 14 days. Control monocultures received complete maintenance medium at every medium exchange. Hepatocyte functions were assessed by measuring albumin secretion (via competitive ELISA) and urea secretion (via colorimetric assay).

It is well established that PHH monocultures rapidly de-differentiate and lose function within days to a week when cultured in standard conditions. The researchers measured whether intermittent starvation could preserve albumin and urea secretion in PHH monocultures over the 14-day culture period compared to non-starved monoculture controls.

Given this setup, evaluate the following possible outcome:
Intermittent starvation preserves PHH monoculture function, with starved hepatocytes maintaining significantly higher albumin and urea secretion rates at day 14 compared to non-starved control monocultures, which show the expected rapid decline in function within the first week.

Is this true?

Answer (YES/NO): NO